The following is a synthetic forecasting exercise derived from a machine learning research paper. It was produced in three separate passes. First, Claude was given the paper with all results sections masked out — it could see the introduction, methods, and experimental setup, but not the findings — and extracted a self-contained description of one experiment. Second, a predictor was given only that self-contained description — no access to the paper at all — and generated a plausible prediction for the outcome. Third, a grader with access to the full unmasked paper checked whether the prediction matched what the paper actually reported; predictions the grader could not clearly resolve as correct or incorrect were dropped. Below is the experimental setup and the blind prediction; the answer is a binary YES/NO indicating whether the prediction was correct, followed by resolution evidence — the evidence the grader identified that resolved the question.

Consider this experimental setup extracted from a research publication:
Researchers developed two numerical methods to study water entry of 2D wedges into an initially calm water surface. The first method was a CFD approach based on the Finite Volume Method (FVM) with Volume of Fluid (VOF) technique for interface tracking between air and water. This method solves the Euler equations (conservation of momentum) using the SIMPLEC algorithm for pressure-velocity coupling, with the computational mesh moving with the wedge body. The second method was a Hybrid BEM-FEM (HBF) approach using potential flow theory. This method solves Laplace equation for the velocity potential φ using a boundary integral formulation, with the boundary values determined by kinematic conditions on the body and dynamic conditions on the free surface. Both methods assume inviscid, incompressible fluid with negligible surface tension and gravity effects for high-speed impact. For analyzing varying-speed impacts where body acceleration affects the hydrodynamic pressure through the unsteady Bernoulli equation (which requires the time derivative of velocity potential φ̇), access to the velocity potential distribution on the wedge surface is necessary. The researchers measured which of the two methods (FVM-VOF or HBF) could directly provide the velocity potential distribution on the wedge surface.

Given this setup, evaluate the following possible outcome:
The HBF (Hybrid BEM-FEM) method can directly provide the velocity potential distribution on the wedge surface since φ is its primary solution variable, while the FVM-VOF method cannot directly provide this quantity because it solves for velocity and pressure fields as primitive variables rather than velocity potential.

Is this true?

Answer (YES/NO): YES